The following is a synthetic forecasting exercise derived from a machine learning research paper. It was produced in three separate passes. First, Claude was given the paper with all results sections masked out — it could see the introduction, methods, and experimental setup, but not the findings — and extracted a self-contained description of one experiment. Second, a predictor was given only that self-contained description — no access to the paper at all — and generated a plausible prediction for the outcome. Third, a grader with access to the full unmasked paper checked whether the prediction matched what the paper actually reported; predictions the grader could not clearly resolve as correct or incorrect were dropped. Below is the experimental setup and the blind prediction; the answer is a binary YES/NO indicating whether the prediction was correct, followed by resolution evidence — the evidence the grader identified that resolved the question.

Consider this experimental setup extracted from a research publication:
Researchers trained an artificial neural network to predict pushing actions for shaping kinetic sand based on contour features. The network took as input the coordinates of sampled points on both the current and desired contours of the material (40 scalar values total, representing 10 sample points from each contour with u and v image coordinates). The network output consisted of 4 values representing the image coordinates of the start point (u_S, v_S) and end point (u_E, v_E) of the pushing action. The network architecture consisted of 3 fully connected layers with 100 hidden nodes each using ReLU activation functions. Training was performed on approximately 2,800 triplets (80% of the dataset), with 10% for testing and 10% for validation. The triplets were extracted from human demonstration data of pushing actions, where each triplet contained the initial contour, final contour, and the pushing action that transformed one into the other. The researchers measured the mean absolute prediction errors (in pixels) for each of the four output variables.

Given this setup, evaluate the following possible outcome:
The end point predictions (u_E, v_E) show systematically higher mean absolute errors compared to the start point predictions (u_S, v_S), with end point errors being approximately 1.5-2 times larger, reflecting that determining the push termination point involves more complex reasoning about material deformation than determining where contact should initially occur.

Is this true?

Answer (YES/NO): NO